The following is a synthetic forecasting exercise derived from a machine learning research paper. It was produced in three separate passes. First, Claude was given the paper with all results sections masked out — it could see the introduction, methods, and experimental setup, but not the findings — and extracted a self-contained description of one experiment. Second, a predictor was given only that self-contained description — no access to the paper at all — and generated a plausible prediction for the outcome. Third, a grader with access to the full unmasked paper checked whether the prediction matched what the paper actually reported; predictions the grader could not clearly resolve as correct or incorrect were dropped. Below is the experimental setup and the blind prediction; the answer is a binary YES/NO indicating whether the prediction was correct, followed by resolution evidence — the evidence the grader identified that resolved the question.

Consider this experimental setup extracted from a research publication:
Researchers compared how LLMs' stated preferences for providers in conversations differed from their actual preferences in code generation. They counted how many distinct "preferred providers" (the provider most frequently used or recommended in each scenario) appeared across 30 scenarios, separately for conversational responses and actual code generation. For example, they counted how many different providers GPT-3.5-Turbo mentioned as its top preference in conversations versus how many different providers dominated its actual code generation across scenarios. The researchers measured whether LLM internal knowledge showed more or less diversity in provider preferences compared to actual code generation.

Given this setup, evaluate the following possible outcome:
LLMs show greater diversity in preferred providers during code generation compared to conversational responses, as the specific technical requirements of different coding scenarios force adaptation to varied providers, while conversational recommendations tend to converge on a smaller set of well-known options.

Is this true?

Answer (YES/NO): NO